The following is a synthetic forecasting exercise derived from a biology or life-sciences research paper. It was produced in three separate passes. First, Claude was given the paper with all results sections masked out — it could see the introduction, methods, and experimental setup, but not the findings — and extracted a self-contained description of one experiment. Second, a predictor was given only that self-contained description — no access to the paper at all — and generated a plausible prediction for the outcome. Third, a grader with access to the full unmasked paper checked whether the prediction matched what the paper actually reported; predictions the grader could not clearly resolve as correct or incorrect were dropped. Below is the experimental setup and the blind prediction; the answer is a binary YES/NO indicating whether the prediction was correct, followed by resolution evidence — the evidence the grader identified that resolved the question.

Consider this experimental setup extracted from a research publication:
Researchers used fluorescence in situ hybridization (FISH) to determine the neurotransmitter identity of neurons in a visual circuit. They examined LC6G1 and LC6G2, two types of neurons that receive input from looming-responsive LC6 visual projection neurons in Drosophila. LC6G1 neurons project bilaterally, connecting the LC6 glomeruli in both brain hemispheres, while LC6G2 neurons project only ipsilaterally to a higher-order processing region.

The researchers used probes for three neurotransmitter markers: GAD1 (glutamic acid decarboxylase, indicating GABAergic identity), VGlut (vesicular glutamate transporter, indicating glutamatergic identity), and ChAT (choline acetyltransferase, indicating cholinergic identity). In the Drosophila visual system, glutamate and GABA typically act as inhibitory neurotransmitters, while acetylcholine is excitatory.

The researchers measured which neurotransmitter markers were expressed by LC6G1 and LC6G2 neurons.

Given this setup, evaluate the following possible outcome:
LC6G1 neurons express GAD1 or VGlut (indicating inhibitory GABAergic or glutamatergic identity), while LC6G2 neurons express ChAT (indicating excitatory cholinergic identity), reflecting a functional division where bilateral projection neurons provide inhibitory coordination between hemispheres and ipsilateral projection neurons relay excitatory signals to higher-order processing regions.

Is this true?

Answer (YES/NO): YES